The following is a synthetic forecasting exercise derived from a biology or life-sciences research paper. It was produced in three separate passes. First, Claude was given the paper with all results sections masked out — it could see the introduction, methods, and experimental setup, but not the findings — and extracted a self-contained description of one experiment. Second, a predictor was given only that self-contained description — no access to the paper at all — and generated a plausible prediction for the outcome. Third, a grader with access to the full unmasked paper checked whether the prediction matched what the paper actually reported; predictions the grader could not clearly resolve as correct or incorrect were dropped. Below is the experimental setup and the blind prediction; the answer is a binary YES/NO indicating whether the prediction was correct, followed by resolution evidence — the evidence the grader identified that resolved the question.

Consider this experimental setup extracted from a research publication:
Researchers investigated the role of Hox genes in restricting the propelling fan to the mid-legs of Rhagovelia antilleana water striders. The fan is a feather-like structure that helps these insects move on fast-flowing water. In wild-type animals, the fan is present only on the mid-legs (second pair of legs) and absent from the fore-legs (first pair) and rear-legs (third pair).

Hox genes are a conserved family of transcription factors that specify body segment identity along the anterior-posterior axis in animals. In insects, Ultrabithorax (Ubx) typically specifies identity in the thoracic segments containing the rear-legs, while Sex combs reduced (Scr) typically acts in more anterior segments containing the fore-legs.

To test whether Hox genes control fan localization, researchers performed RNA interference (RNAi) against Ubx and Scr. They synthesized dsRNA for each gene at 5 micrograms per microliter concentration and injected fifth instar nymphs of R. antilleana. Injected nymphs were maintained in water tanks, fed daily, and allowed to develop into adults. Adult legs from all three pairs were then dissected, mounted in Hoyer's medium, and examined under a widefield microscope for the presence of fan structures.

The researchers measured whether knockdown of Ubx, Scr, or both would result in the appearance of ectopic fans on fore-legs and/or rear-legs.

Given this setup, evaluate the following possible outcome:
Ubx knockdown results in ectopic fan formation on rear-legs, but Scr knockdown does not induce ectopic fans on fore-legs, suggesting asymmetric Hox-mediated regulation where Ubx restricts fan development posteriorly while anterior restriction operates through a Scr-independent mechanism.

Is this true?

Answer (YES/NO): NO